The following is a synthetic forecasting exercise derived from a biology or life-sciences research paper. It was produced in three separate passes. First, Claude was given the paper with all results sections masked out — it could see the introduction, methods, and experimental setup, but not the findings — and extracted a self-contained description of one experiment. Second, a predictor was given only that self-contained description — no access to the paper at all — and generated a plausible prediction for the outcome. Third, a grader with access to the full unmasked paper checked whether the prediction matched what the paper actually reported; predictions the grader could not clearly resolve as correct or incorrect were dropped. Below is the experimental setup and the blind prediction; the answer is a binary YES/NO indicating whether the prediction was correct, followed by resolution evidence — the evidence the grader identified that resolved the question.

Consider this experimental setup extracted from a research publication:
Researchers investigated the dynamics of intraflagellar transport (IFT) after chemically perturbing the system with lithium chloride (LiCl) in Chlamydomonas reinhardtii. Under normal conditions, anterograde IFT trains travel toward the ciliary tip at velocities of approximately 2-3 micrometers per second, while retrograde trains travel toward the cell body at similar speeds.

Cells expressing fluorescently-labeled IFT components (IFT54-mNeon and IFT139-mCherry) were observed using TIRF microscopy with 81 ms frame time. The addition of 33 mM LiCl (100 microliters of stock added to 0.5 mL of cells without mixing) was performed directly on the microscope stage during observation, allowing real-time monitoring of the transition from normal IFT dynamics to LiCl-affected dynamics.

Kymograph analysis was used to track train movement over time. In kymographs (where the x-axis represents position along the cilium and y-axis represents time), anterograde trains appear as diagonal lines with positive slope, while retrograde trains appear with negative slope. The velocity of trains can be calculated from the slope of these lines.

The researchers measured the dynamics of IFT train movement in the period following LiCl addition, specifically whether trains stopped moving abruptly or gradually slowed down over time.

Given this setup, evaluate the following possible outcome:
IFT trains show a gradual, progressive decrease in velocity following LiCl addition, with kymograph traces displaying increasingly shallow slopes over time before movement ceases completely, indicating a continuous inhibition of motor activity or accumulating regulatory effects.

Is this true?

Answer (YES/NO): NO